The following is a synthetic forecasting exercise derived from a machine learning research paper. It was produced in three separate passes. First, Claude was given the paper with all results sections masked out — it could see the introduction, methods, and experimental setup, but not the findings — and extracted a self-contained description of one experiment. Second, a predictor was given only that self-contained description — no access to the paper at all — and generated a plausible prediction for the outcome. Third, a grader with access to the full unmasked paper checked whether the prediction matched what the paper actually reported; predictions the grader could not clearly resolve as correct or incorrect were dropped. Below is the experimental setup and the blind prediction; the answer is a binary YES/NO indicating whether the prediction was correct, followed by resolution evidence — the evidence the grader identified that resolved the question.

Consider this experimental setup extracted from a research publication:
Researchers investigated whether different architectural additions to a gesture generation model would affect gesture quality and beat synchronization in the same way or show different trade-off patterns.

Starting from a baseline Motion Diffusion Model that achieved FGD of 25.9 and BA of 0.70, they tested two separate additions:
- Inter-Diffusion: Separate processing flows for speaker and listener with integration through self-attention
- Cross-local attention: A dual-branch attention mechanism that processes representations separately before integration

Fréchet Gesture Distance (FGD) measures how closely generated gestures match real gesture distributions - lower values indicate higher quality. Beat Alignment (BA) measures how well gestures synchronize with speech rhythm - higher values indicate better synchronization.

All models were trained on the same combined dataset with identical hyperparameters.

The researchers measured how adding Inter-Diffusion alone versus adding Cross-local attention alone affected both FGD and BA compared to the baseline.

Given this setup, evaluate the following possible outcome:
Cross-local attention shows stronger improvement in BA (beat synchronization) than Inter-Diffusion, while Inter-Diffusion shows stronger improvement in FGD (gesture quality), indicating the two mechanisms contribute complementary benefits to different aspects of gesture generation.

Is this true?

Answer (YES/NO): NO